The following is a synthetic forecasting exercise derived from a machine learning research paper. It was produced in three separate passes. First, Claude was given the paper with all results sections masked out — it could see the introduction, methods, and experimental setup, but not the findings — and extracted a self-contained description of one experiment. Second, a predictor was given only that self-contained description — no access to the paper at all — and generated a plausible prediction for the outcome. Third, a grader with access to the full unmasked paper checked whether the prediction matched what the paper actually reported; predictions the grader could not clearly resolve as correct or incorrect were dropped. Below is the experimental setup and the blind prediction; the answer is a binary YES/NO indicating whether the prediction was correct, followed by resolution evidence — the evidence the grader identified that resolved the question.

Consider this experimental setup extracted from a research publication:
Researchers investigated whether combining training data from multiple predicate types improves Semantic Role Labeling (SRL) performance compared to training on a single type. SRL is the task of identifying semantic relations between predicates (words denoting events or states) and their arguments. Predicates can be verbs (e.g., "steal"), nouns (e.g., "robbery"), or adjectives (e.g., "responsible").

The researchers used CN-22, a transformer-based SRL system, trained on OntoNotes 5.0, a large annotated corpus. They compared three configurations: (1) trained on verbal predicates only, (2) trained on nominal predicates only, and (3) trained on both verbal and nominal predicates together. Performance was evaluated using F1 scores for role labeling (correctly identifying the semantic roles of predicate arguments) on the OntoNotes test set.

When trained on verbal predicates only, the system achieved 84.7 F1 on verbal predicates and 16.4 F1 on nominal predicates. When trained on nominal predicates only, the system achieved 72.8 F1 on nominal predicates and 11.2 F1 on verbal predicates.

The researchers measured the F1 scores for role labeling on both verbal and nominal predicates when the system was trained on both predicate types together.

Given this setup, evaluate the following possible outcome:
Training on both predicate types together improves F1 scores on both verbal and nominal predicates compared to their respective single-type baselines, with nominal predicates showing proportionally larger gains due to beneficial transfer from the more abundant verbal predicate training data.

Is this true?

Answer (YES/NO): NO